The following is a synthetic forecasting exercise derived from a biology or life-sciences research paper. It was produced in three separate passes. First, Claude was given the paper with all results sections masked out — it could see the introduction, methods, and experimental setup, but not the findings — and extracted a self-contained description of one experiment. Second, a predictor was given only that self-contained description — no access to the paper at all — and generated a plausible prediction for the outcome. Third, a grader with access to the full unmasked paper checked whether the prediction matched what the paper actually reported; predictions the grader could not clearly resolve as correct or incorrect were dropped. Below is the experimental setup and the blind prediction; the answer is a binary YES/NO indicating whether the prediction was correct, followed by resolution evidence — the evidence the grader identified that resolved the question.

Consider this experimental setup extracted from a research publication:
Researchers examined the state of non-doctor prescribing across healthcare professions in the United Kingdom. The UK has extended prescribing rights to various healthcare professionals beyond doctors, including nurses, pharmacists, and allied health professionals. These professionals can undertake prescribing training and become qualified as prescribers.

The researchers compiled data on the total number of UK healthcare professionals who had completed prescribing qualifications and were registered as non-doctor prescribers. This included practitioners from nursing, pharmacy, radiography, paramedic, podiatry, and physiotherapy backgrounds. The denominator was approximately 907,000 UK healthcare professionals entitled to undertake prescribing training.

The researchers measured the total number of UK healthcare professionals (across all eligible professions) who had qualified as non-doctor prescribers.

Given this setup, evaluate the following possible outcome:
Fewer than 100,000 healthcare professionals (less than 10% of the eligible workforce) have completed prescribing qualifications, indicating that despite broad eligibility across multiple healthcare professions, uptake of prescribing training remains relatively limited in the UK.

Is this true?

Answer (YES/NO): YES